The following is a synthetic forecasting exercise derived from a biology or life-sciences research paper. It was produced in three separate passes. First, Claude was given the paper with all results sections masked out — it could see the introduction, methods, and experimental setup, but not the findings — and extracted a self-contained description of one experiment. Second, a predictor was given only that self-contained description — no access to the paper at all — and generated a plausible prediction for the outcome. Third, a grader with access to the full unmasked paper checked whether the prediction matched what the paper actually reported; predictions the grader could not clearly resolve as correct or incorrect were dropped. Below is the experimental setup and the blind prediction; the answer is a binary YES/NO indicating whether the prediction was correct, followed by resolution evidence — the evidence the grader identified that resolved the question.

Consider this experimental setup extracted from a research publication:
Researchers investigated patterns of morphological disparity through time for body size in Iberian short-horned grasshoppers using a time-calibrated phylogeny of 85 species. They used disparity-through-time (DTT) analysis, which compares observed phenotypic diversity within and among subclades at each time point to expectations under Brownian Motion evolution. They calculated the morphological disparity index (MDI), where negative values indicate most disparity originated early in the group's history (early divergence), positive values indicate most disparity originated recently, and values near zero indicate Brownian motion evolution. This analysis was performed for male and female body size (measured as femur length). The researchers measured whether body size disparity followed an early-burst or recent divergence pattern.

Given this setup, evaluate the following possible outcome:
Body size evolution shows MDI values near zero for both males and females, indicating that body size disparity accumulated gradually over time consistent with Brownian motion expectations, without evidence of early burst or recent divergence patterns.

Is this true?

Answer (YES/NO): NO